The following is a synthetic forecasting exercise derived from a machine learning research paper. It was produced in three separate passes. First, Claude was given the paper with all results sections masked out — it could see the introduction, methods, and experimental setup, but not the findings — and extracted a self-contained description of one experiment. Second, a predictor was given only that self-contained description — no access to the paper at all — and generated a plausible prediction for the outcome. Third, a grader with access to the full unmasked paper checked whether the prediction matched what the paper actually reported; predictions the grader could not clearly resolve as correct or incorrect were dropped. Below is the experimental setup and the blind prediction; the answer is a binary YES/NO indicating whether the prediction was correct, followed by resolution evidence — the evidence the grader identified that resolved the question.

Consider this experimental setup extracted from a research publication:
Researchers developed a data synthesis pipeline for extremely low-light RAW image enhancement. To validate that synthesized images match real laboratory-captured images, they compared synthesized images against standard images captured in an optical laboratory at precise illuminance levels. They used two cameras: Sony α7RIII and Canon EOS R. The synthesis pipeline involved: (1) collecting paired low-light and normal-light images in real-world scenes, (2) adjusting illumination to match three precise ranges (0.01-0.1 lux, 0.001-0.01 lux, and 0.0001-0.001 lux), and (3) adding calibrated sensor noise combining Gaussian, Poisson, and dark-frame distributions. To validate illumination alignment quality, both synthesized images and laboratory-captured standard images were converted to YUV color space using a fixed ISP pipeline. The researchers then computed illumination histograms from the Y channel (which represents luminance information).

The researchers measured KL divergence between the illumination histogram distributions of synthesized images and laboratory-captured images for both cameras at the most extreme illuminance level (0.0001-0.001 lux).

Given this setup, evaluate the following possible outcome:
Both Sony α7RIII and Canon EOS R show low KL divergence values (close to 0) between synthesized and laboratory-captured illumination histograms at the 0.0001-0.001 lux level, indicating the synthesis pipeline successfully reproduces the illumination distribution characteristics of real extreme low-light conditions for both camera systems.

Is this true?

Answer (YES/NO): NO